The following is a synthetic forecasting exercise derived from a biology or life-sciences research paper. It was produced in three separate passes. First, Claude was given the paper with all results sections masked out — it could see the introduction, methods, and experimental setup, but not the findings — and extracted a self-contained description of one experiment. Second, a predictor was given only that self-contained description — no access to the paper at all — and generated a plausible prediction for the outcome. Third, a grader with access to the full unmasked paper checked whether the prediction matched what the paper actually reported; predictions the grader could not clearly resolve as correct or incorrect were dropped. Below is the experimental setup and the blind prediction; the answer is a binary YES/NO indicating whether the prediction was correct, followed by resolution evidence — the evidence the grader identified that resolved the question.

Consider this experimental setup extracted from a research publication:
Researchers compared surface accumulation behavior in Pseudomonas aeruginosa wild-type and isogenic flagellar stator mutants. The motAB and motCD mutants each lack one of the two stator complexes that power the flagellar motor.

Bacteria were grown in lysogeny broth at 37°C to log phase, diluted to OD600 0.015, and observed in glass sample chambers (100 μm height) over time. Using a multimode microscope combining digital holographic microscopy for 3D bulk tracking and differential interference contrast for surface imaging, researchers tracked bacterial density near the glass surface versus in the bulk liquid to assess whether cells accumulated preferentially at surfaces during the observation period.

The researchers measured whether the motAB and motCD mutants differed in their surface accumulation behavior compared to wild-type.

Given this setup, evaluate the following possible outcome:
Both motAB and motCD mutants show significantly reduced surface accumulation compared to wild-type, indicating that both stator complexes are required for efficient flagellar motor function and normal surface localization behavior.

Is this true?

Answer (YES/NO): NO